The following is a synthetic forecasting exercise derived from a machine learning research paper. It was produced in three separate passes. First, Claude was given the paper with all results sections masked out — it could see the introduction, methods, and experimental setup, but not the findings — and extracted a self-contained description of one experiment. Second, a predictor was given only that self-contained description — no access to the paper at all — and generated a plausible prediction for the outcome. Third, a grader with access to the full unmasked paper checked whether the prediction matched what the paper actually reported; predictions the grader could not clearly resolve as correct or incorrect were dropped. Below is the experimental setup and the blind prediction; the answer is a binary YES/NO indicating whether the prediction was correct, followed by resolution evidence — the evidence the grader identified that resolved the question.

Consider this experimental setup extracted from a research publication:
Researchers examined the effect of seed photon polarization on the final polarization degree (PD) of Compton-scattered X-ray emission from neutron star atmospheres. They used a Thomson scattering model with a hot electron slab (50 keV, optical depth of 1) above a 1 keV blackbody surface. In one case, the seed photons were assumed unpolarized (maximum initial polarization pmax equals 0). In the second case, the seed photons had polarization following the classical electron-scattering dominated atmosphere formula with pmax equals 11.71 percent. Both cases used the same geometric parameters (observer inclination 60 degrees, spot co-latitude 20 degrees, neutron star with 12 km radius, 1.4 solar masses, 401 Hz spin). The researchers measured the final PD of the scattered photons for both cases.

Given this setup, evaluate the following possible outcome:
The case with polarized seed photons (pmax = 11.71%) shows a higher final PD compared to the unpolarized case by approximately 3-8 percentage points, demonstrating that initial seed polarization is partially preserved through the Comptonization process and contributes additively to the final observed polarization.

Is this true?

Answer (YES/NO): NO